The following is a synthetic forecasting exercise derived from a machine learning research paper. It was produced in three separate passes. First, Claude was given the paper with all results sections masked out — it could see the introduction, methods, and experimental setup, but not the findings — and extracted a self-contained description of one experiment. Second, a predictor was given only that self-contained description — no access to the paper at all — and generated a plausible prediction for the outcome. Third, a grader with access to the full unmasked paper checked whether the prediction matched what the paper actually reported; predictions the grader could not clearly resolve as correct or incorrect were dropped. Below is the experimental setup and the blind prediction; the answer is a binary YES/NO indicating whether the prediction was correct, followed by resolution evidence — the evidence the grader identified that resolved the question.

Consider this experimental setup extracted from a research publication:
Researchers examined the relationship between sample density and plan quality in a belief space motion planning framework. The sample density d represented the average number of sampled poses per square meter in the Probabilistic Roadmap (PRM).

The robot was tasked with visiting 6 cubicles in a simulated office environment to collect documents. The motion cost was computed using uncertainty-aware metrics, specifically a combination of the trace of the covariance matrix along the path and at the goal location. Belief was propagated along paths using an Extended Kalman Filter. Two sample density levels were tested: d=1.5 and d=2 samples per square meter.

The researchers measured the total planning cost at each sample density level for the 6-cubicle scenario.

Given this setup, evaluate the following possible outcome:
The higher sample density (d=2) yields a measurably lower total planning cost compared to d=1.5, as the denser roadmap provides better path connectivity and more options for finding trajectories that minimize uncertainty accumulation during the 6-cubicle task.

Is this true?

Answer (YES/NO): NO